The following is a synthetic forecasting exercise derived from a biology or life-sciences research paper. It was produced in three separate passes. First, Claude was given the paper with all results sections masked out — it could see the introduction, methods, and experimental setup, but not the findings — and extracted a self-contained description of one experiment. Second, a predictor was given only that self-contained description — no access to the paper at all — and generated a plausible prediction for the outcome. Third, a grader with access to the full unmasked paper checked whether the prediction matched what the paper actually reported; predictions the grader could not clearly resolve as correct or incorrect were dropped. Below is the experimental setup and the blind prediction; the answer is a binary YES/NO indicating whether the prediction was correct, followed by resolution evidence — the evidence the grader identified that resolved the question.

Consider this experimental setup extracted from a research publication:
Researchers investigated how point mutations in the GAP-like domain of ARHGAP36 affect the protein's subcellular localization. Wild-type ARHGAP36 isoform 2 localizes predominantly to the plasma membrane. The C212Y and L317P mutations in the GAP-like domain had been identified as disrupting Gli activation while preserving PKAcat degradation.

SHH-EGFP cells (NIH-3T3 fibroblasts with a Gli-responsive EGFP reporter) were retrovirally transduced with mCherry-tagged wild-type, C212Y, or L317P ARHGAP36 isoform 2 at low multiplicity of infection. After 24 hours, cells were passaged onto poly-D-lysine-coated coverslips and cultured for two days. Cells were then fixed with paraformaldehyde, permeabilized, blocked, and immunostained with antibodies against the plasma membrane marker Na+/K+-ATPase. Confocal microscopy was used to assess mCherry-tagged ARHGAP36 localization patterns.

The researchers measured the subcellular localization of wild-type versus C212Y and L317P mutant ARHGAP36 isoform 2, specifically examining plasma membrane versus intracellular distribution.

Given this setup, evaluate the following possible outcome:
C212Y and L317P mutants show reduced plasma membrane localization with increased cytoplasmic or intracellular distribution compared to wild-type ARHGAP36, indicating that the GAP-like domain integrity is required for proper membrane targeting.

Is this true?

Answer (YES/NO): YES